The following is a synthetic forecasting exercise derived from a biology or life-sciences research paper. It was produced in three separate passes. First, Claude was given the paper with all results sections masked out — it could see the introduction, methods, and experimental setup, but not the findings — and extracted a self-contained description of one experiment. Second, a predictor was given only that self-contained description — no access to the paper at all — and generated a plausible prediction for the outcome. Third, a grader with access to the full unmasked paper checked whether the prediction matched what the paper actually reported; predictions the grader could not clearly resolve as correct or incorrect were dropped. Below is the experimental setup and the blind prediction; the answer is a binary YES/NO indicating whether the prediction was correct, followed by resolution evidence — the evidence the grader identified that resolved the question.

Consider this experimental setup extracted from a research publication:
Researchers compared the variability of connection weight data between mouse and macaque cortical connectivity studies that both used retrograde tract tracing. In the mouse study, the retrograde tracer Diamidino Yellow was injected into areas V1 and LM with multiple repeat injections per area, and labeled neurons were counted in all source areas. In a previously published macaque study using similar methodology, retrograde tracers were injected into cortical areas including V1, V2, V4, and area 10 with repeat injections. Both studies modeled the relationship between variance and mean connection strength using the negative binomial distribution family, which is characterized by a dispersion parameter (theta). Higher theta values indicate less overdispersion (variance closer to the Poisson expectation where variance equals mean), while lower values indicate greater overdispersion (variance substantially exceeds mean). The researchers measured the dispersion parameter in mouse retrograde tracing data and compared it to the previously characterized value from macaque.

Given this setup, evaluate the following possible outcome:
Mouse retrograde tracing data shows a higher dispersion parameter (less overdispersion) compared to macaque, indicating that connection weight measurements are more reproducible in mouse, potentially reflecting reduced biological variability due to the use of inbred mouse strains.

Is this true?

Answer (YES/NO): NO